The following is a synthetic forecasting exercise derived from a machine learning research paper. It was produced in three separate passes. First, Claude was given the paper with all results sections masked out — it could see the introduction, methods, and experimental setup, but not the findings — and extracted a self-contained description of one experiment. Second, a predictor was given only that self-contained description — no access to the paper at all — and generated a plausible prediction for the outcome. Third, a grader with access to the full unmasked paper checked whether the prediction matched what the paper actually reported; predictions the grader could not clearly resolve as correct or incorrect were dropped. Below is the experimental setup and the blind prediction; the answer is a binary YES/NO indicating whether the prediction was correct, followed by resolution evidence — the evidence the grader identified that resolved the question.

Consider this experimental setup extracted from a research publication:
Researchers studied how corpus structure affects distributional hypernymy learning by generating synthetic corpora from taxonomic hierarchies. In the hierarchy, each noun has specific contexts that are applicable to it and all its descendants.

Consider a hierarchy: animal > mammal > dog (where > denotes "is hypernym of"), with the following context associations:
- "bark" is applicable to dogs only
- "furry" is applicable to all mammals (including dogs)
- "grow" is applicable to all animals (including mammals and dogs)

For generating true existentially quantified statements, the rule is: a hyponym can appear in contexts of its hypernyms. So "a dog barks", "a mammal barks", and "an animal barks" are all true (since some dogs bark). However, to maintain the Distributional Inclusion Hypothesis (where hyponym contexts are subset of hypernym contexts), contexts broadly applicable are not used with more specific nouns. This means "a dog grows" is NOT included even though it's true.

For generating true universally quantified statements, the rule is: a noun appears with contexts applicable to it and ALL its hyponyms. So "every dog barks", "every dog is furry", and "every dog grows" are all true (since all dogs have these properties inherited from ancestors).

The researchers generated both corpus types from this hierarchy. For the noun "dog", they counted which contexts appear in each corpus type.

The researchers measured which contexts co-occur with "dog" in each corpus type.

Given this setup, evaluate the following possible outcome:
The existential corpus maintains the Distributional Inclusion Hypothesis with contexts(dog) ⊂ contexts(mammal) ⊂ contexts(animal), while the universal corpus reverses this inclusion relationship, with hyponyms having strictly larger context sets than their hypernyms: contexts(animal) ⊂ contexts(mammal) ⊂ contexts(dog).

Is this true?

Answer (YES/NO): YES